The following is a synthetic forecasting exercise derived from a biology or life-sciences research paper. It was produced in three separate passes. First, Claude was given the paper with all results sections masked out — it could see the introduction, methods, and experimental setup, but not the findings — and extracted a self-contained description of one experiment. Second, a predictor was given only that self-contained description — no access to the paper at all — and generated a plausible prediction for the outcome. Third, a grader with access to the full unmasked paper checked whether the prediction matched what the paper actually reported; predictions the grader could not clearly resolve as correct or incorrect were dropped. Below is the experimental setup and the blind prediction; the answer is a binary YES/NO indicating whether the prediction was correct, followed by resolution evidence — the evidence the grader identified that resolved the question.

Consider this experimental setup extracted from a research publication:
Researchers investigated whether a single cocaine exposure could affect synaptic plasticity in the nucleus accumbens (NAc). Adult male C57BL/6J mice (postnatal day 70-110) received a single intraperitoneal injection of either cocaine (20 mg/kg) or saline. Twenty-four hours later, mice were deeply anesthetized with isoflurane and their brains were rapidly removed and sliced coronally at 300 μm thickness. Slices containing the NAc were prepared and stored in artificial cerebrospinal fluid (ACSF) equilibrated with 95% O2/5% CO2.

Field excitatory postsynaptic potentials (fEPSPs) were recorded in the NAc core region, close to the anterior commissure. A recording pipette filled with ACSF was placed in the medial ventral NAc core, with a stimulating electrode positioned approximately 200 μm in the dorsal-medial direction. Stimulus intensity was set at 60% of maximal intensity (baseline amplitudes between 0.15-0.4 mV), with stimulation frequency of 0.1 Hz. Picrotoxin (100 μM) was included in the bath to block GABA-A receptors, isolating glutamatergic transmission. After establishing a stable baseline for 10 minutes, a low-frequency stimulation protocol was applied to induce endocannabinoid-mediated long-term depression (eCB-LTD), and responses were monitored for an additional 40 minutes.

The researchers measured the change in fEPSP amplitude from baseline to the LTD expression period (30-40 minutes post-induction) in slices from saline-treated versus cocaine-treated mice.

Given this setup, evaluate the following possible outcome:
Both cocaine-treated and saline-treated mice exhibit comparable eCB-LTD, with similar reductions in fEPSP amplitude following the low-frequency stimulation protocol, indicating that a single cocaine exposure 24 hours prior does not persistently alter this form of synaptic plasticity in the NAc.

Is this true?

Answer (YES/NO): NO